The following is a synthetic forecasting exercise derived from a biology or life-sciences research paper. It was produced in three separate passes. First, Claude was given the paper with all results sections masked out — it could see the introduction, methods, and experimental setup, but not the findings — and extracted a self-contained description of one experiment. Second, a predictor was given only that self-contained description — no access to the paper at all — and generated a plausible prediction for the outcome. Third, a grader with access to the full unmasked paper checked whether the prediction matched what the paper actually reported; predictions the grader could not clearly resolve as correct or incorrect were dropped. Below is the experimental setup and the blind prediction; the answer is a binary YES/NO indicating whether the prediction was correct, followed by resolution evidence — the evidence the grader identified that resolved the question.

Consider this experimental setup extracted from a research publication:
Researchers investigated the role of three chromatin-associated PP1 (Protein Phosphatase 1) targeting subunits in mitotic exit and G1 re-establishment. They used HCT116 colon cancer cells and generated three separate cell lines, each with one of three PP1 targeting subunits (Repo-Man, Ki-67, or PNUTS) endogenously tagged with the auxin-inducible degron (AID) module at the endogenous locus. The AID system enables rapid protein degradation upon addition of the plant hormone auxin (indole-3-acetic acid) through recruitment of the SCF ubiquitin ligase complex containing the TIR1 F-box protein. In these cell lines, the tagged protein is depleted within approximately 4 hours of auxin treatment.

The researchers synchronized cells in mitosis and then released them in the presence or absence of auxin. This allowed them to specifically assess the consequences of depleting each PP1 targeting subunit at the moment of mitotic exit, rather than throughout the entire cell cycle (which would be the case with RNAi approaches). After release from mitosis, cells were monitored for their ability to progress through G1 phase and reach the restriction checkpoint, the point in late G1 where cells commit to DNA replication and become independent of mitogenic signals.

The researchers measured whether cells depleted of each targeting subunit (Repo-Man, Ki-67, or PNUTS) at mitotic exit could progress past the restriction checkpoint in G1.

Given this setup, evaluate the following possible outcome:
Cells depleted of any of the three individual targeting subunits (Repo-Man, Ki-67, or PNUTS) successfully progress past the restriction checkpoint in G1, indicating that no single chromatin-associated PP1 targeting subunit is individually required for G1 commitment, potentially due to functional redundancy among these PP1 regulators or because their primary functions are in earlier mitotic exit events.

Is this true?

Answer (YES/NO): NO